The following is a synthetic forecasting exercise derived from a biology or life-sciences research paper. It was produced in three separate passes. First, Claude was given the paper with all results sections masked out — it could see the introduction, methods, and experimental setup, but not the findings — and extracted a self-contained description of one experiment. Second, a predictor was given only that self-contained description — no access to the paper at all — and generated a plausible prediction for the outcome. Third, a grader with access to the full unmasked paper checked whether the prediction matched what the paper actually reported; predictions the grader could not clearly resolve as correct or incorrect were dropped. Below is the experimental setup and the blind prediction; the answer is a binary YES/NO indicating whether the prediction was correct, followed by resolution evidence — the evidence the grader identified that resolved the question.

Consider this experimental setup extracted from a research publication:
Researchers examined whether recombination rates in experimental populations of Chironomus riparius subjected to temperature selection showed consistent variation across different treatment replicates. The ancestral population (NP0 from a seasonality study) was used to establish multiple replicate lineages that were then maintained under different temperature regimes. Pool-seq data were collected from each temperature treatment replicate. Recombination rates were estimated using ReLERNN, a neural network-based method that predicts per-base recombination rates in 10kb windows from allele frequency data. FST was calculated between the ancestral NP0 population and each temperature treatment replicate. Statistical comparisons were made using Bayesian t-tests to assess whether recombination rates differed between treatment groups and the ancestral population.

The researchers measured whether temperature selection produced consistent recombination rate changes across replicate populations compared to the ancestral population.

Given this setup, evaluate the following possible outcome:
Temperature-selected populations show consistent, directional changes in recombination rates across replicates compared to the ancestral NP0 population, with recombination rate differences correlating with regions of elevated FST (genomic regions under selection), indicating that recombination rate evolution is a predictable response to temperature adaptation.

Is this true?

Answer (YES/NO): NO